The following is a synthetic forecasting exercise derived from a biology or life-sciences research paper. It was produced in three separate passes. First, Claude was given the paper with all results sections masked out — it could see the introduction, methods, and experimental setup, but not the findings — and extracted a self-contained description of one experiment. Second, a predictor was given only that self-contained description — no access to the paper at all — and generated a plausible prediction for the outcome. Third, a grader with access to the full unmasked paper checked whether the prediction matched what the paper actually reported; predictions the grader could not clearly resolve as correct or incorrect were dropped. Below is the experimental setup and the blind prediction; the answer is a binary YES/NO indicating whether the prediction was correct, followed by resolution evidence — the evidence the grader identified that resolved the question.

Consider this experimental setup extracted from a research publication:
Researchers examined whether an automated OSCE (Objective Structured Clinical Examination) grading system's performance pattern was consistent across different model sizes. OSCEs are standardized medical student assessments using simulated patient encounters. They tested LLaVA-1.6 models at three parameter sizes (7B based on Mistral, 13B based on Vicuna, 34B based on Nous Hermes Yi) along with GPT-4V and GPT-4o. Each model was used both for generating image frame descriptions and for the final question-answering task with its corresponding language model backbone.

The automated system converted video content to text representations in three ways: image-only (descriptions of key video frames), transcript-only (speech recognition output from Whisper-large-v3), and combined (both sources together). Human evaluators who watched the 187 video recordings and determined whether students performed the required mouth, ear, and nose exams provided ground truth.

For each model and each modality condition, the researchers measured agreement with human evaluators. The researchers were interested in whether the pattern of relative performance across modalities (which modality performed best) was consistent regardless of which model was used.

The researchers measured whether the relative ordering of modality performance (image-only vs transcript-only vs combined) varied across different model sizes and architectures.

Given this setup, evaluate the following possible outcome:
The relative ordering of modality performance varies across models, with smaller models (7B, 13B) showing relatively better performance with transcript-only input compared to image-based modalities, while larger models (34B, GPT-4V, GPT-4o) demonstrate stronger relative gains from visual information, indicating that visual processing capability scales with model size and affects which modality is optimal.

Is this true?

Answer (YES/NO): NO